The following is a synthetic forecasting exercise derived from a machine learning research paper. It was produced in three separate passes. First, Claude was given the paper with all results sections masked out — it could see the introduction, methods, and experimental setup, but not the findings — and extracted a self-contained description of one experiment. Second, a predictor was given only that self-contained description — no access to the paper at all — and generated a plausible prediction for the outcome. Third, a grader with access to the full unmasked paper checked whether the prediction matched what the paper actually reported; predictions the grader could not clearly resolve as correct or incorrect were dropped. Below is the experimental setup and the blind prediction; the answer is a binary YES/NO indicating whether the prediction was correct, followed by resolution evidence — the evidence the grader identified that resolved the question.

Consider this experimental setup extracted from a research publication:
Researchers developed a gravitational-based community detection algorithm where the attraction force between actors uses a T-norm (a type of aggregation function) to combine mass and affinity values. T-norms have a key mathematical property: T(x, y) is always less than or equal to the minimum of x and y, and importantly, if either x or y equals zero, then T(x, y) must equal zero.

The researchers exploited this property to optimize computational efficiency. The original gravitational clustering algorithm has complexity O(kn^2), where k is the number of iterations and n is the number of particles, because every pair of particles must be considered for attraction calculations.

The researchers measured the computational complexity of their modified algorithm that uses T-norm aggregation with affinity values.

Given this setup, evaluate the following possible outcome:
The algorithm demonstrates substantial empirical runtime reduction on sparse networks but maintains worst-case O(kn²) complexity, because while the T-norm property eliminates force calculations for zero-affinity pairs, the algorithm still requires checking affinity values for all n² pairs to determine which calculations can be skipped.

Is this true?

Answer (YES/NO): NO